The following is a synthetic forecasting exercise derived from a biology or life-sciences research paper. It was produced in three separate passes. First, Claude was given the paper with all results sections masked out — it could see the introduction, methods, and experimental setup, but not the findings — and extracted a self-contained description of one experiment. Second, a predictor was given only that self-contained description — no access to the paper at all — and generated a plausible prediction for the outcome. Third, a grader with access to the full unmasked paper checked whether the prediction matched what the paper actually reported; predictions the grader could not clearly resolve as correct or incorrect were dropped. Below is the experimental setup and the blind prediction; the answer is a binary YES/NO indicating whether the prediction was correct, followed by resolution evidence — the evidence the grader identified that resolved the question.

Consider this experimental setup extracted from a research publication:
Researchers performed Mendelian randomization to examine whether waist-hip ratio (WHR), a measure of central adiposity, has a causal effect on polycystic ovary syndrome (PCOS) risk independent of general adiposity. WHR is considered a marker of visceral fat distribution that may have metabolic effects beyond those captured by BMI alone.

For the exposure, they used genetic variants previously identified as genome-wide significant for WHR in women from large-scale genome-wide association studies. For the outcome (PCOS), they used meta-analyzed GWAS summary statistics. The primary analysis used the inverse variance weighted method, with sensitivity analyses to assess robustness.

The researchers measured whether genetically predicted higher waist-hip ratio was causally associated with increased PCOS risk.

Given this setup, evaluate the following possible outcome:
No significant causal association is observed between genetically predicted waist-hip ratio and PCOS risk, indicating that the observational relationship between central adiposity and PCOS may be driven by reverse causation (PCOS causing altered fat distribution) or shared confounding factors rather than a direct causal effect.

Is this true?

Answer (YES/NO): YES